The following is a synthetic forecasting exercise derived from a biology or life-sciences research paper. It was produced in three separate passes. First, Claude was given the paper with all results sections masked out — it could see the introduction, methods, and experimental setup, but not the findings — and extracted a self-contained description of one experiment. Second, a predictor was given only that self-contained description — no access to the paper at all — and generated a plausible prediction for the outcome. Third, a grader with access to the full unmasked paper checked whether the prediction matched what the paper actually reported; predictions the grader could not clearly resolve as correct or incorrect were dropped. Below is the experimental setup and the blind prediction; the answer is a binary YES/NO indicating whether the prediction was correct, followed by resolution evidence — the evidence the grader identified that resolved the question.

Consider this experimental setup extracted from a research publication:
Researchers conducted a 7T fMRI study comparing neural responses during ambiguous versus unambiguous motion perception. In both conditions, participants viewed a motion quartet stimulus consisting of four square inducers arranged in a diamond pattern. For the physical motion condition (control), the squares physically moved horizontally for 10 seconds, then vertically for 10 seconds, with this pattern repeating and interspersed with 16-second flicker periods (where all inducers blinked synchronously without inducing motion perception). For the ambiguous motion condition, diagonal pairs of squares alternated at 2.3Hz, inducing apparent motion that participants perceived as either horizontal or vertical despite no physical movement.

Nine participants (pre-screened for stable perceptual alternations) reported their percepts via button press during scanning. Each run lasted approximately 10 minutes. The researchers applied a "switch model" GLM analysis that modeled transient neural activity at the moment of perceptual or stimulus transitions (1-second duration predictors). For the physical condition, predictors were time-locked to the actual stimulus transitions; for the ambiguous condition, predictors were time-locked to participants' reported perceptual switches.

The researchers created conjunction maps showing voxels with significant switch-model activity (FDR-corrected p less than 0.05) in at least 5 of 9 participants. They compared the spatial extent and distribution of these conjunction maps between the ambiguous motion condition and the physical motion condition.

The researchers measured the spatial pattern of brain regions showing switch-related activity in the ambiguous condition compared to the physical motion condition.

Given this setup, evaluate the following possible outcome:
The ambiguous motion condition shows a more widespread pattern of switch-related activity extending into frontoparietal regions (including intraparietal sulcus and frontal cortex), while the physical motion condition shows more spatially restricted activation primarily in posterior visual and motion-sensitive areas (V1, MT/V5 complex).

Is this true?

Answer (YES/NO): NO